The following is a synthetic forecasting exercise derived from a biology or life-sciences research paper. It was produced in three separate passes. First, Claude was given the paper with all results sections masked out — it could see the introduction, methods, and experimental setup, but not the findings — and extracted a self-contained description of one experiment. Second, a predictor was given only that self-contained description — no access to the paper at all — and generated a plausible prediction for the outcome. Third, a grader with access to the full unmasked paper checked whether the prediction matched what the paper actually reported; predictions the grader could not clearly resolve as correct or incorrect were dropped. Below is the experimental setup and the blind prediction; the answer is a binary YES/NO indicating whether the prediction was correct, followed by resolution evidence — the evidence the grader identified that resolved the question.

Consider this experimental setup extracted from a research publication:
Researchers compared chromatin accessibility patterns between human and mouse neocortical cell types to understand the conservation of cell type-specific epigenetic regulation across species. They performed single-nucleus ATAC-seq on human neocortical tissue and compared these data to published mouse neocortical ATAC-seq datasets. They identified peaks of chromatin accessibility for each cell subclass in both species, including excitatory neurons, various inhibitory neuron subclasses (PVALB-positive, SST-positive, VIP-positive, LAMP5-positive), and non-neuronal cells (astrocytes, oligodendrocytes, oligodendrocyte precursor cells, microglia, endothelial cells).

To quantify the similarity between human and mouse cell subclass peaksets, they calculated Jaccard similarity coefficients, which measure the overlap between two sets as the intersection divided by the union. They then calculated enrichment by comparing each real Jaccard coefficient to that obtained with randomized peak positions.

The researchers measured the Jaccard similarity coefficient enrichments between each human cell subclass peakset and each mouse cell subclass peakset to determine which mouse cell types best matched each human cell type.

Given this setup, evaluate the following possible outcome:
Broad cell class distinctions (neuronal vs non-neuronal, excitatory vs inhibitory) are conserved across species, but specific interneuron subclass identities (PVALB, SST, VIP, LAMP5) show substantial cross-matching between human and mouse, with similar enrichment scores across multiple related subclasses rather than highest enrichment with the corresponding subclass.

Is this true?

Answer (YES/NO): NO